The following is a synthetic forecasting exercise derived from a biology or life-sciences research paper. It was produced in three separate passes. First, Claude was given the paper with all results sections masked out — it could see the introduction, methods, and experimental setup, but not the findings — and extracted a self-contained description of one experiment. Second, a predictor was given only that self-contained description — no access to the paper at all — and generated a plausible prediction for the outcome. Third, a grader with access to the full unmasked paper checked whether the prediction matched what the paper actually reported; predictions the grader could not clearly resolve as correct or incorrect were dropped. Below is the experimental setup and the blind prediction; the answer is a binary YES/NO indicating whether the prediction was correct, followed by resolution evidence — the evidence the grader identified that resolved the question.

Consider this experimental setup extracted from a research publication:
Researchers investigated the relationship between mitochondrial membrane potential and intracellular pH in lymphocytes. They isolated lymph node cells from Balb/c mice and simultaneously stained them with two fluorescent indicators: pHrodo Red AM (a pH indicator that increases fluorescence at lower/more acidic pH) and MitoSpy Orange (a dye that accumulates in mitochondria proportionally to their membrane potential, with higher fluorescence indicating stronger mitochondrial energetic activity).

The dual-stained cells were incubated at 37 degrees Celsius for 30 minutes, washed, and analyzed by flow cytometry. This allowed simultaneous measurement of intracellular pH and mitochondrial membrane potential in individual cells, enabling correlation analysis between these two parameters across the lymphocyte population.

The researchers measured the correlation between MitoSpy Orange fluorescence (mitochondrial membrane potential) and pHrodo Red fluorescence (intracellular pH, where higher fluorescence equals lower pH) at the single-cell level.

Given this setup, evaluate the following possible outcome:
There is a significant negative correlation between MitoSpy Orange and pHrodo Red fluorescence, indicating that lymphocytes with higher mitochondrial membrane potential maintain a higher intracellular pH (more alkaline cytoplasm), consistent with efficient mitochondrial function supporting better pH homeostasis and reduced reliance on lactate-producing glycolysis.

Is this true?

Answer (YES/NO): NO